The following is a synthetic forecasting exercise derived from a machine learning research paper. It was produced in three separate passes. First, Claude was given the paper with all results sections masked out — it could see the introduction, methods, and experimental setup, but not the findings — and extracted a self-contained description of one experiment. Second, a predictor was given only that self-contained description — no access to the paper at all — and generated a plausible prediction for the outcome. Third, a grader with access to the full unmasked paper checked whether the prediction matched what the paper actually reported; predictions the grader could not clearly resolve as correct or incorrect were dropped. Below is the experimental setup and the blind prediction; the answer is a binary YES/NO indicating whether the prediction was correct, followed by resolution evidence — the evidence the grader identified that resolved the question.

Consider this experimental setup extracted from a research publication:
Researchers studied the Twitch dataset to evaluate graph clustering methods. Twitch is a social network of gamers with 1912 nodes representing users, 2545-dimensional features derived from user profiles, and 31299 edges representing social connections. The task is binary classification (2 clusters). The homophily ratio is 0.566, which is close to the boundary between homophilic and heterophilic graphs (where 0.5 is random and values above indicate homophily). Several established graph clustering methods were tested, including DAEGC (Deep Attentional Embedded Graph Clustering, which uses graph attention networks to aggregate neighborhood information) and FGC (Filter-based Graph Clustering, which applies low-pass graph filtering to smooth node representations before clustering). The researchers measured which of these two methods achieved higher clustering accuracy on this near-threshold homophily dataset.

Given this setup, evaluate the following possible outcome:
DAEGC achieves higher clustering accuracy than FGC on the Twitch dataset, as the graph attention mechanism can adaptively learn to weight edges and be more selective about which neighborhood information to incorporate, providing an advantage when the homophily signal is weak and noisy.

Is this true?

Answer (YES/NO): NO